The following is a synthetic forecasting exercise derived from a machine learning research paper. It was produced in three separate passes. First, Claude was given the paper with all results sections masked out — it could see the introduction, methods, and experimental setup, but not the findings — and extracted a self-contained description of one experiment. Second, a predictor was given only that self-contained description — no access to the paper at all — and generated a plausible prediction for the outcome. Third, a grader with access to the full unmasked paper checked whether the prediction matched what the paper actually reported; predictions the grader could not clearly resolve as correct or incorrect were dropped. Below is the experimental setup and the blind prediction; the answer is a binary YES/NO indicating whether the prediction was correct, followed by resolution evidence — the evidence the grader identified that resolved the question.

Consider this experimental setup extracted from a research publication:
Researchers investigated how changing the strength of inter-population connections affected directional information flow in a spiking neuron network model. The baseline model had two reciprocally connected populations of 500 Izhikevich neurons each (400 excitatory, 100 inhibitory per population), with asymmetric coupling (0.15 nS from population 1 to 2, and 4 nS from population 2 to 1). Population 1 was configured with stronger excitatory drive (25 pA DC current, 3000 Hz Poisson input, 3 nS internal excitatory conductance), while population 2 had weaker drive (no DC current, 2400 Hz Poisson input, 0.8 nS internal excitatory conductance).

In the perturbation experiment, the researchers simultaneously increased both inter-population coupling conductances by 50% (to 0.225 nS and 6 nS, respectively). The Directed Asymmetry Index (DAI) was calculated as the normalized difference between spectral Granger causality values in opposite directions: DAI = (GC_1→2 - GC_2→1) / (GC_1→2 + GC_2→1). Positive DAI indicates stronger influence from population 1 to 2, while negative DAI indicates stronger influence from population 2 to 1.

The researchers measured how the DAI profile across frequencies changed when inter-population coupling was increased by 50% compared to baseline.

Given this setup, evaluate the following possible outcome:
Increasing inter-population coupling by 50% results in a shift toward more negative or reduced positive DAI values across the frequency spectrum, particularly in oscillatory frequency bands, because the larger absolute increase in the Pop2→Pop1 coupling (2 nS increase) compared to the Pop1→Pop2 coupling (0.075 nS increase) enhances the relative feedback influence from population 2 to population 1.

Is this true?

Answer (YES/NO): NO